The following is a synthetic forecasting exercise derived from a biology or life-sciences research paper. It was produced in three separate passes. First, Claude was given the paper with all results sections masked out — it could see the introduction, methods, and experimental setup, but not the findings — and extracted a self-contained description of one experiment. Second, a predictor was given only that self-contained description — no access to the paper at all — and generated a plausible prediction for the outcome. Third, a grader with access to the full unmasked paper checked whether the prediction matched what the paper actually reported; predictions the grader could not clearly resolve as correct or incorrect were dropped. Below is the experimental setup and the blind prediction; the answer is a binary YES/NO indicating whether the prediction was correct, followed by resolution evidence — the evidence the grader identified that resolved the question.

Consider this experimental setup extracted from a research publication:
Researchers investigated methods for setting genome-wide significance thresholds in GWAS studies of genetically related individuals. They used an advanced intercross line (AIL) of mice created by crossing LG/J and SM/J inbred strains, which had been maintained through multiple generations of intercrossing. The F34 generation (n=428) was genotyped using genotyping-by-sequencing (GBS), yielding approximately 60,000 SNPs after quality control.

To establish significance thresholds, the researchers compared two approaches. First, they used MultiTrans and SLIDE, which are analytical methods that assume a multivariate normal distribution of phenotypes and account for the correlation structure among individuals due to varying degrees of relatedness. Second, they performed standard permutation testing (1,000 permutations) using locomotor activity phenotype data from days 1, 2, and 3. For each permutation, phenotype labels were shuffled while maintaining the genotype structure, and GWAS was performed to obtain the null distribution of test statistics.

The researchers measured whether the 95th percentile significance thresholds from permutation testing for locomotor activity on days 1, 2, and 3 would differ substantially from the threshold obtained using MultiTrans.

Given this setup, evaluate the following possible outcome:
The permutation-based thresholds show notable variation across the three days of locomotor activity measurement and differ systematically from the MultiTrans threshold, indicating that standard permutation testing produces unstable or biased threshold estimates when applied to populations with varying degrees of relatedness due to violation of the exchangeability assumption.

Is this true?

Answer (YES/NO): NO